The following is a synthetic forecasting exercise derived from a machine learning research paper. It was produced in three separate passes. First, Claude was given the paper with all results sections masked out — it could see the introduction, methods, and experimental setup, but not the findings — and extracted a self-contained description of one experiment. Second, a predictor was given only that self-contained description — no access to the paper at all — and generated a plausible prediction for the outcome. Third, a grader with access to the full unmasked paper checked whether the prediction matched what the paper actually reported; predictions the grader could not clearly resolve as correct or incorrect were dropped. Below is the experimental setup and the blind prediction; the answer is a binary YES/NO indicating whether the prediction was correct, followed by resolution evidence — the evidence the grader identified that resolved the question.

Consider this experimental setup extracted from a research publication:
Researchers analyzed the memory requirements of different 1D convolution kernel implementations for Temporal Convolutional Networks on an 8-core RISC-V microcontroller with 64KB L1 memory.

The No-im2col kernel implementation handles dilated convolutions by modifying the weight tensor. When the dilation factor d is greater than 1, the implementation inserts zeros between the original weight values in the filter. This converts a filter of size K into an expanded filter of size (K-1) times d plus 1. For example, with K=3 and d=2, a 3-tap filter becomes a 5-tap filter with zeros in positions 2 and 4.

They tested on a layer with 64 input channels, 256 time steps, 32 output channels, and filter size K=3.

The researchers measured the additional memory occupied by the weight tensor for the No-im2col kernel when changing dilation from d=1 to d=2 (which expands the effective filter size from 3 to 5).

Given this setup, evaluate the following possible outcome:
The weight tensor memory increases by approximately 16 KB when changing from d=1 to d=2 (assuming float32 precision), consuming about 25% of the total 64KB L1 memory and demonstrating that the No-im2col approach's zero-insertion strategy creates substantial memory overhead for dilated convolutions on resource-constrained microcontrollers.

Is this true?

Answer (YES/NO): NO